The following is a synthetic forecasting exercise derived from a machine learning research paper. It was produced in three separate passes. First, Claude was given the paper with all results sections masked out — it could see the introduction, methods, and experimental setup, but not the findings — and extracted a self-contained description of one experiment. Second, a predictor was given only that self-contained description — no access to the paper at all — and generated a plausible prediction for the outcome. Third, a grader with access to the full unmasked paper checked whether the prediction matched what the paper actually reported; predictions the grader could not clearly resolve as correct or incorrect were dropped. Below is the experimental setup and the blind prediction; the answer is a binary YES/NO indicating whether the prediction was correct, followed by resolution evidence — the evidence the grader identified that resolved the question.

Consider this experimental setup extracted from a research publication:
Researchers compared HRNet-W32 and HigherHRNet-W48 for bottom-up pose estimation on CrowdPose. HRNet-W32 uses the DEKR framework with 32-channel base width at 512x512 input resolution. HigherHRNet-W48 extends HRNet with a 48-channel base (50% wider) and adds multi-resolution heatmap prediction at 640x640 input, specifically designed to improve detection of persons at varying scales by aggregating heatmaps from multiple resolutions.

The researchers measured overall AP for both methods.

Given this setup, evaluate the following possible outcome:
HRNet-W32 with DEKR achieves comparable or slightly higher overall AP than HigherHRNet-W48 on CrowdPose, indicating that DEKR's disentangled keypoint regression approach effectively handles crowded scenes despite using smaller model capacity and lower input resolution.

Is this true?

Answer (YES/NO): YES